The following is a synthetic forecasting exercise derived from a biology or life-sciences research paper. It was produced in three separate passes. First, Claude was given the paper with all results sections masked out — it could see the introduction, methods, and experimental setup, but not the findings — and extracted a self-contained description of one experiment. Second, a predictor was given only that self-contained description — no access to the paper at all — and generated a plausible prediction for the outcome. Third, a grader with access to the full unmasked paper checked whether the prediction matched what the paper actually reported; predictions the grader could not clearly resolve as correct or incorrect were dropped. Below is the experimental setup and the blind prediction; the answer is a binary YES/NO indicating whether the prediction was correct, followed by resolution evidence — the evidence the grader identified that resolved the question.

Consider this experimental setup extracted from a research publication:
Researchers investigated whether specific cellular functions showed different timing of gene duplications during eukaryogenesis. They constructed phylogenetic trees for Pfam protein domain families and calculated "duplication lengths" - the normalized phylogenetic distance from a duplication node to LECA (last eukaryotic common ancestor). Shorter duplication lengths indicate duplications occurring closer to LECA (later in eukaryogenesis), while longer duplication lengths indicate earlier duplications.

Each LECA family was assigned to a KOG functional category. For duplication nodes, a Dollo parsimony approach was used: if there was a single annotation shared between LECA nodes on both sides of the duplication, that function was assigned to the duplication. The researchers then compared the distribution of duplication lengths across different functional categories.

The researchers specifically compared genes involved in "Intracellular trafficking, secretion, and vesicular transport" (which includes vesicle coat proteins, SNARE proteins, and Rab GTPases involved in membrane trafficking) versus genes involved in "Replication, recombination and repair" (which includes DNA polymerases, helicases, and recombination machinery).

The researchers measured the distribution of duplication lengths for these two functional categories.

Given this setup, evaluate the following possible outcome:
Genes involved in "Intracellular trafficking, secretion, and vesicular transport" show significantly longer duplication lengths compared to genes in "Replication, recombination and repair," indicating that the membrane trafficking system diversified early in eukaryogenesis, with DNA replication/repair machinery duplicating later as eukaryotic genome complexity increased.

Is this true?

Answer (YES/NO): YES